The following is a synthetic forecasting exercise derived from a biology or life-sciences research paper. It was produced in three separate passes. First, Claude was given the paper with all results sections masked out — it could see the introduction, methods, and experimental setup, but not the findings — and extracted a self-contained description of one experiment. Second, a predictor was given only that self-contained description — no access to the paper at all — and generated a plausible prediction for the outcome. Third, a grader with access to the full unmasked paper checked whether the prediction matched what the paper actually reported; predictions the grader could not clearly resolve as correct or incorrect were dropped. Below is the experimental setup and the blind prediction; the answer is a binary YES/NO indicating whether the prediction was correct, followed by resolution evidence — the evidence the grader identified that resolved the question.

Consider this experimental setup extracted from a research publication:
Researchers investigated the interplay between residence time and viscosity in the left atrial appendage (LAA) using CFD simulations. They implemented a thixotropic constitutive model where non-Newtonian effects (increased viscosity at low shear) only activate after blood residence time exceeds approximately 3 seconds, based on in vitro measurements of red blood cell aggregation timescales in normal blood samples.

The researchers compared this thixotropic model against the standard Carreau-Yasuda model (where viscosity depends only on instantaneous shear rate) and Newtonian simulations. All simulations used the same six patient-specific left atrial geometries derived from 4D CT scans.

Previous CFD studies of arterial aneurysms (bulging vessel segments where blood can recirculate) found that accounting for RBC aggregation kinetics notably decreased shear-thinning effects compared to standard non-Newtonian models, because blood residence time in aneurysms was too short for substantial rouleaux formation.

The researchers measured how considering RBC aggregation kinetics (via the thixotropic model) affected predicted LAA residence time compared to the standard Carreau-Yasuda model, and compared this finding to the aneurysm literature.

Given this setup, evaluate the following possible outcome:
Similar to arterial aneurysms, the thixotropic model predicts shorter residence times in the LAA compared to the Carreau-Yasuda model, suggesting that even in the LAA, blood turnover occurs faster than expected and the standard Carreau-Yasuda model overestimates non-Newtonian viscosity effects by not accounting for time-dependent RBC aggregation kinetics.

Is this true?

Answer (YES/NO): NO